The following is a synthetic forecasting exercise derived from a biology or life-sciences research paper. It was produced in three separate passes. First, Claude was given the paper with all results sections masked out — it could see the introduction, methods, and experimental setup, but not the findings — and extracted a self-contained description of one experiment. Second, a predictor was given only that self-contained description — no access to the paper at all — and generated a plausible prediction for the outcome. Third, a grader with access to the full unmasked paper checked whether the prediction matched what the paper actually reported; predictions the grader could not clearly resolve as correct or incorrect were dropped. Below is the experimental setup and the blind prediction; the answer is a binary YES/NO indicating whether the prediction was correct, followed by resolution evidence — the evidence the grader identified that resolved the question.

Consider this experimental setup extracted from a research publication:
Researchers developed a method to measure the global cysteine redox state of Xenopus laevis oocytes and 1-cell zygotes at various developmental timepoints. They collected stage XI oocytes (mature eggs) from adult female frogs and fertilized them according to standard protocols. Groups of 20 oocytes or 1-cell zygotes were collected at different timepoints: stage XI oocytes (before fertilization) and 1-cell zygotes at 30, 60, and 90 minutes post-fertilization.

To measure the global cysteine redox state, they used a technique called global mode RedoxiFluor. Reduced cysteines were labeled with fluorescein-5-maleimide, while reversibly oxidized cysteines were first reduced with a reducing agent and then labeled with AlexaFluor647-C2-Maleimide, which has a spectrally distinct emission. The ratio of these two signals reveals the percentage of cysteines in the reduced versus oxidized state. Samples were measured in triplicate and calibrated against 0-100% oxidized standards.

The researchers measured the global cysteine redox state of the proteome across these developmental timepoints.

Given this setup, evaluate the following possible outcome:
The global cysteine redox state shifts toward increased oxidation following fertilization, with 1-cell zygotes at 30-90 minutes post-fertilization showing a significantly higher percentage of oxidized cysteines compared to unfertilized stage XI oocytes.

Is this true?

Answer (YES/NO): NO